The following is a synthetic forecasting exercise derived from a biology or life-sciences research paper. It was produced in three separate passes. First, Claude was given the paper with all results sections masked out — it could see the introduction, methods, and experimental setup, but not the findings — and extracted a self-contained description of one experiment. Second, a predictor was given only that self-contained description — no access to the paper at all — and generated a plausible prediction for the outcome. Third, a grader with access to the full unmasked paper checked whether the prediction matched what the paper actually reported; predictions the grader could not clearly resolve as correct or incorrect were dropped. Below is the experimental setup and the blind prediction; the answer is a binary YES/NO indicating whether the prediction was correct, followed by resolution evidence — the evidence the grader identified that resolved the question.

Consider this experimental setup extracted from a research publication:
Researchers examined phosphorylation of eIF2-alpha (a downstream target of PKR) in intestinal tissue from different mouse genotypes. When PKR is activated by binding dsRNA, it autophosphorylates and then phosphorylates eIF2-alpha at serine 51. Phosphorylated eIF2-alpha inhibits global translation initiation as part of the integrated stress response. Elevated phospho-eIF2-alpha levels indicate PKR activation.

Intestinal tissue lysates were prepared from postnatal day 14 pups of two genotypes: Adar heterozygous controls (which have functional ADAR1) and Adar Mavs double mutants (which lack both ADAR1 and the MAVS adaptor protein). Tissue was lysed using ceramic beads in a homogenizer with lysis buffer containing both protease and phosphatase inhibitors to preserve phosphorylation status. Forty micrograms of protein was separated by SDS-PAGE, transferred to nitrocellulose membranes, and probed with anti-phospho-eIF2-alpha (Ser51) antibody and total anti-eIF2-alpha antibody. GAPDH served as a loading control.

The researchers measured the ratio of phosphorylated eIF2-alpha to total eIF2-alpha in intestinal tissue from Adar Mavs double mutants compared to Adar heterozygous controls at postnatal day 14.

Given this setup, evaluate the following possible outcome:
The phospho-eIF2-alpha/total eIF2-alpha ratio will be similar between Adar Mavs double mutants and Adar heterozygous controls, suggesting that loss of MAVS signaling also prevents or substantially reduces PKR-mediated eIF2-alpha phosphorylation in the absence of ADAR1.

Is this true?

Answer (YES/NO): NO